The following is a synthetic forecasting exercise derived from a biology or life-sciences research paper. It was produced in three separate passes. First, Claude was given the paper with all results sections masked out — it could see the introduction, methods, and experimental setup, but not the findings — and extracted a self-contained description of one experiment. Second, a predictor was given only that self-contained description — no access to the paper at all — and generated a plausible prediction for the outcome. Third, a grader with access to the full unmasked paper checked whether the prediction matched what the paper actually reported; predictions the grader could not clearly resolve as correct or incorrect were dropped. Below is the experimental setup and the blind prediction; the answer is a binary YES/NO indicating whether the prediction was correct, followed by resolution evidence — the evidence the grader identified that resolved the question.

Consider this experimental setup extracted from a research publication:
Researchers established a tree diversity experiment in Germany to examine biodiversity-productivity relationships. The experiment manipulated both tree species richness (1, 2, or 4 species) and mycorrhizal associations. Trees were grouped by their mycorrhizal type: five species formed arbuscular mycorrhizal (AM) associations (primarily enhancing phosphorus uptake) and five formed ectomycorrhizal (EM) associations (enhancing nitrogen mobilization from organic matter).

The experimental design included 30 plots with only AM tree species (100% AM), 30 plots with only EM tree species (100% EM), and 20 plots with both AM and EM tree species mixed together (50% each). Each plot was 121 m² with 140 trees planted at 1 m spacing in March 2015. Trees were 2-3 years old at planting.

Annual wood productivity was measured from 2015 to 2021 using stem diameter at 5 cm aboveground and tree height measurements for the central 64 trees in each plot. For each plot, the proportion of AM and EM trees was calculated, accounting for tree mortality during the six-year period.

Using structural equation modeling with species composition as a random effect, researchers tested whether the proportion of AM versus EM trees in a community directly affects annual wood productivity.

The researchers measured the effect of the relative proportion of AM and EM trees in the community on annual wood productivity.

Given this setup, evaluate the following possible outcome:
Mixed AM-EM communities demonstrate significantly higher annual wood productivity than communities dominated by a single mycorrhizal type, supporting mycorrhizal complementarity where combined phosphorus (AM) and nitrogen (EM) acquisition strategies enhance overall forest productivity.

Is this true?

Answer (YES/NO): NO